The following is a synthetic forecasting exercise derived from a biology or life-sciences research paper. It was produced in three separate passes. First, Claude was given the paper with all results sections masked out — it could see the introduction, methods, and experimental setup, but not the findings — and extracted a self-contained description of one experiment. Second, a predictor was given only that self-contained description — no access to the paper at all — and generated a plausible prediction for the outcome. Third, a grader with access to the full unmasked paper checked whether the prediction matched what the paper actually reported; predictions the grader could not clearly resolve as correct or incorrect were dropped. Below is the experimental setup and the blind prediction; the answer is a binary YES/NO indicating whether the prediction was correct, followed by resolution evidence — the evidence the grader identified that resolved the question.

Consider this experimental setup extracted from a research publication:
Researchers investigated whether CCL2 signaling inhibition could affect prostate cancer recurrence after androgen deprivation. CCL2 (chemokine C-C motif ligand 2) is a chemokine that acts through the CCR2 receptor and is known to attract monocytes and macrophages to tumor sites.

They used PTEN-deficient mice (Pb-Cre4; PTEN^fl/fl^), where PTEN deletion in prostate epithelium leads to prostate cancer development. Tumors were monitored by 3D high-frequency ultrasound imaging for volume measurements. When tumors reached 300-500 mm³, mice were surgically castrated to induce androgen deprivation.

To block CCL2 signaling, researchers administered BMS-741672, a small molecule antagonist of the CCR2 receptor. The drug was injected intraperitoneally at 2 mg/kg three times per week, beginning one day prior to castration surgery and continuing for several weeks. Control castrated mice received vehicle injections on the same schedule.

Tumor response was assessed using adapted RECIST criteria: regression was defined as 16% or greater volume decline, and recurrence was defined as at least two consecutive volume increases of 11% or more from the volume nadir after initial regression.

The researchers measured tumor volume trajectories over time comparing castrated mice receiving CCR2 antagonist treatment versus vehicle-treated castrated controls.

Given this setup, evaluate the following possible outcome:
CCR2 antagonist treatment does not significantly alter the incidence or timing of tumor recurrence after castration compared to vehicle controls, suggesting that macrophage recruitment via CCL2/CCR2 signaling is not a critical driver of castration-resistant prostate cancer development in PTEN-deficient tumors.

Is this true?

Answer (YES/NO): NO